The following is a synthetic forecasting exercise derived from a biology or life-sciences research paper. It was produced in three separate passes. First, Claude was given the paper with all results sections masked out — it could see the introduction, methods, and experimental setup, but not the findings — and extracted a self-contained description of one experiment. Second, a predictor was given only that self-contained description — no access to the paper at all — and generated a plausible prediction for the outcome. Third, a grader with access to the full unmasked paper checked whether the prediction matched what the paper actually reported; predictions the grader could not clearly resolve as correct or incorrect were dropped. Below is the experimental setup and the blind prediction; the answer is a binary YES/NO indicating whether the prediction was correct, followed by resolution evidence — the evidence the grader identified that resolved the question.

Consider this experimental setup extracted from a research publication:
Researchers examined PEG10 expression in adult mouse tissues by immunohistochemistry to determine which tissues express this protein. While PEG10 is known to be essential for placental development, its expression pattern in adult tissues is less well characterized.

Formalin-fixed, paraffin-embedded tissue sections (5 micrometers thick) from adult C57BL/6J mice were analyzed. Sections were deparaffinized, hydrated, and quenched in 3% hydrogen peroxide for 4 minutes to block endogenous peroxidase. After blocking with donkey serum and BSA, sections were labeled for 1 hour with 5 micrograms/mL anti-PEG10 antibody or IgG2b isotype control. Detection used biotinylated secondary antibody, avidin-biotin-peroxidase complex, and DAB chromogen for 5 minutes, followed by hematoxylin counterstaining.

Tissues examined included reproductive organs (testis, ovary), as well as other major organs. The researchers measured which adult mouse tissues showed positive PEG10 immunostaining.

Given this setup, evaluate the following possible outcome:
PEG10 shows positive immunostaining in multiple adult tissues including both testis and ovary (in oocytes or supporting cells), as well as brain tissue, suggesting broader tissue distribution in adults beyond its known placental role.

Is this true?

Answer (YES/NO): NO